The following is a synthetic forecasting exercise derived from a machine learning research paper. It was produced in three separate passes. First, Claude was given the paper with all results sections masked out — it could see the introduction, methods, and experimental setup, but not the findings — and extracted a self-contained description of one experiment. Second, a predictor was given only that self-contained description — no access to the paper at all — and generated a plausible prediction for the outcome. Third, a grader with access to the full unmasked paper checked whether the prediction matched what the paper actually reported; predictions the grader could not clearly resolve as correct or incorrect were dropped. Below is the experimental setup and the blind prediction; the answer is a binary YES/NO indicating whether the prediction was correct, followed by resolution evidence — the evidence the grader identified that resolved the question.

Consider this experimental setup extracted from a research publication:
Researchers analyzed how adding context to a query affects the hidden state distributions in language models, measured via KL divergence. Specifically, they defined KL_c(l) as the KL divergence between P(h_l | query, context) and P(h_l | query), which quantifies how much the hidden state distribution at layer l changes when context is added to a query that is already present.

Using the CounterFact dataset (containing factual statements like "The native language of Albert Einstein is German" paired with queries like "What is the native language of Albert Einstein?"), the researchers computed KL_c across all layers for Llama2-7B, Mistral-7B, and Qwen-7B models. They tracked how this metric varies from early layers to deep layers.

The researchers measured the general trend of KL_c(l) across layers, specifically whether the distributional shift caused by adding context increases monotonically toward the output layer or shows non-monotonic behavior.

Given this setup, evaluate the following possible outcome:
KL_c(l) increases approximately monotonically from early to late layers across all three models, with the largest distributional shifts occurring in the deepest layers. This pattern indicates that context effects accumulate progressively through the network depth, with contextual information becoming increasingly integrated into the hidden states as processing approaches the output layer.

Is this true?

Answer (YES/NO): NO